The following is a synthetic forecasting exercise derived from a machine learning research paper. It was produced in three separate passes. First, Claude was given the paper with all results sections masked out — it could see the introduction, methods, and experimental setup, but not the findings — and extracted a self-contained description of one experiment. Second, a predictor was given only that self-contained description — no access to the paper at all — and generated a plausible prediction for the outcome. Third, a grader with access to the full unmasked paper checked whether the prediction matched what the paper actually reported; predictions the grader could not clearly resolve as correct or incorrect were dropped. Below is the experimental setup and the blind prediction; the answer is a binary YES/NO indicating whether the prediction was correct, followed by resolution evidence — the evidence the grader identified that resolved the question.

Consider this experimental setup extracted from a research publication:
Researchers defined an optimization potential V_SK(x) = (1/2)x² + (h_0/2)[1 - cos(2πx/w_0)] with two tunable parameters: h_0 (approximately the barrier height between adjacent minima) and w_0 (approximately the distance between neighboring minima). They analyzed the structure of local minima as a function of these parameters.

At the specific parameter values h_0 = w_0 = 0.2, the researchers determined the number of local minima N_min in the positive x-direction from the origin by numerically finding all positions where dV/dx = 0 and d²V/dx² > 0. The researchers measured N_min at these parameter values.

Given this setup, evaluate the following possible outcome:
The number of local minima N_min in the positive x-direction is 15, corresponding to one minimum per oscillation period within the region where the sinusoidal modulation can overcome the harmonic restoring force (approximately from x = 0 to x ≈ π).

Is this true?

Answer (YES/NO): YES